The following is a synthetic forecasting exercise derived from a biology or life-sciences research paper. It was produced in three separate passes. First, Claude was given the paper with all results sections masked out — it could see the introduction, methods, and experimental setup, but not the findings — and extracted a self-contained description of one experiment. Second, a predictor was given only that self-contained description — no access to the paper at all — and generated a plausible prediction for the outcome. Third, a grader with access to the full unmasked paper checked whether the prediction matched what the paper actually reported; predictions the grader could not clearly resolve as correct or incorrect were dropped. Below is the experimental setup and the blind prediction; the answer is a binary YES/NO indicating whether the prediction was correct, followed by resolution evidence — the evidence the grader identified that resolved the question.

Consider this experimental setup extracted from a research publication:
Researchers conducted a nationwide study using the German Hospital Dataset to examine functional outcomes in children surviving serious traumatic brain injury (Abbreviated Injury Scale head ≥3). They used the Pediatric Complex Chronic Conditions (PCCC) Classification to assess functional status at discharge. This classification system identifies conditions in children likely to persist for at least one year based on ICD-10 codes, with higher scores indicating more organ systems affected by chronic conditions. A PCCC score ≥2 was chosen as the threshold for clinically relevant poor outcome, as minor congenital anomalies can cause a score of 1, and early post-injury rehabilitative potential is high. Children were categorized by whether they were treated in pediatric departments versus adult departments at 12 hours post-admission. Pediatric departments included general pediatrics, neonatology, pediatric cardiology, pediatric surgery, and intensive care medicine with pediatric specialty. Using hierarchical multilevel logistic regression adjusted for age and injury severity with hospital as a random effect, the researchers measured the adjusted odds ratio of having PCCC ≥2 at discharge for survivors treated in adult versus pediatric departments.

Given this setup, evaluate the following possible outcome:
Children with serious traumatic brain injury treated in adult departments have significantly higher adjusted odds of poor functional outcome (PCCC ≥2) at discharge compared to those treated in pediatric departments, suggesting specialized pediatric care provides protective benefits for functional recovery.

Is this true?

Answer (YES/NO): NO